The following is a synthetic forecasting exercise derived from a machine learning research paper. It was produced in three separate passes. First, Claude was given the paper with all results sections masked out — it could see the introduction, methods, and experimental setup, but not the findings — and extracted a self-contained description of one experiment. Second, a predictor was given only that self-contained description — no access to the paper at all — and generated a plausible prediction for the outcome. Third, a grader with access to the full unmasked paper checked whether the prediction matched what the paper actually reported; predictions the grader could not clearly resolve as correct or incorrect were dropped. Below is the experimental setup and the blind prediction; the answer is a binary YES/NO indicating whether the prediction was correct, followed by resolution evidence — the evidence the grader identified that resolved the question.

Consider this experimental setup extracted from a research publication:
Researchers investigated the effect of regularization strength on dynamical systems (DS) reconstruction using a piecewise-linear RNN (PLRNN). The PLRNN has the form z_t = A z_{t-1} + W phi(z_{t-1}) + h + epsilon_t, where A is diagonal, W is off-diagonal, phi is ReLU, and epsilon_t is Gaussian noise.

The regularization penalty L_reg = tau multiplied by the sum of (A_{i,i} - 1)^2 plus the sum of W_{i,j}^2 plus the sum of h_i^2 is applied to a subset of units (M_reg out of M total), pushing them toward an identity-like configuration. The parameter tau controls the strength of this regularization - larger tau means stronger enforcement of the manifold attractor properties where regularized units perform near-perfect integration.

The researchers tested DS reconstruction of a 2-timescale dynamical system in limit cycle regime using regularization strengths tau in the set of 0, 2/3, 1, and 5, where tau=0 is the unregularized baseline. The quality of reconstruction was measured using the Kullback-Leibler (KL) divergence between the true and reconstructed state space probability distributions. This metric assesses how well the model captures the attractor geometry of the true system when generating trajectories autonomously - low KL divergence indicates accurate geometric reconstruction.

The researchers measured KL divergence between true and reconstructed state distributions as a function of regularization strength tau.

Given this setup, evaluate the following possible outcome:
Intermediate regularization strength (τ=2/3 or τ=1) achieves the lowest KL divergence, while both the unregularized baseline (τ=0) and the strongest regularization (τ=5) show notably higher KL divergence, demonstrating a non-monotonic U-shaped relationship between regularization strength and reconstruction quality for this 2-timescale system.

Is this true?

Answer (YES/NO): NO